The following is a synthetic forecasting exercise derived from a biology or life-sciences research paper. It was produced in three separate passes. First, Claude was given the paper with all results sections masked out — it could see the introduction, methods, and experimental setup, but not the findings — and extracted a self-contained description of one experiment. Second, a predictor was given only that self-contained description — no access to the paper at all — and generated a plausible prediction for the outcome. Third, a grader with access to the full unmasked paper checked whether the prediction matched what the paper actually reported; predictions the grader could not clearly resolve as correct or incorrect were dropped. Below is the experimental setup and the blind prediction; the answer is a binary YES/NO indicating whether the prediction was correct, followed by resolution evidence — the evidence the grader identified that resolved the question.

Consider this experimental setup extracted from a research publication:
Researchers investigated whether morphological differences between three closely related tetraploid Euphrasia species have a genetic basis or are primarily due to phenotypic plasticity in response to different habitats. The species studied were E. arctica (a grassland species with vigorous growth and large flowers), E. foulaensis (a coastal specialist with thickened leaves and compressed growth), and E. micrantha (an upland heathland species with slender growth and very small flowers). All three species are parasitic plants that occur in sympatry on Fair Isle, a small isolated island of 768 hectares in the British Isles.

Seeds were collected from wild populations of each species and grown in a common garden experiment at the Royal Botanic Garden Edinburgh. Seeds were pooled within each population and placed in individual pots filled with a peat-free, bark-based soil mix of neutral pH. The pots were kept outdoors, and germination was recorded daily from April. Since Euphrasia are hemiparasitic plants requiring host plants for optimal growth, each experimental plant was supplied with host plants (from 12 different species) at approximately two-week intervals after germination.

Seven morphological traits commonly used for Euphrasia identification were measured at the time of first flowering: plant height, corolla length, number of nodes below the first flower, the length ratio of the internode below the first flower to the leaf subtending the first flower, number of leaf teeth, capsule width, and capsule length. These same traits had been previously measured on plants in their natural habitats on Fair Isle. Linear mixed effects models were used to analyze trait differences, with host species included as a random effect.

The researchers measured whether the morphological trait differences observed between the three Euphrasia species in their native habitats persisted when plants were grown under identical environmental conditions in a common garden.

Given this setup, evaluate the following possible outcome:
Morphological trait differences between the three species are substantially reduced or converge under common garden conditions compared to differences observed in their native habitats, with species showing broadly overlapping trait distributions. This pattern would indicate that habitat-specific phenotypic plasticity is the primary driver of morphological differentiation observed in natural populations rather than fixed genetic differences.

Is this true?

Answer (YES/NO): NO